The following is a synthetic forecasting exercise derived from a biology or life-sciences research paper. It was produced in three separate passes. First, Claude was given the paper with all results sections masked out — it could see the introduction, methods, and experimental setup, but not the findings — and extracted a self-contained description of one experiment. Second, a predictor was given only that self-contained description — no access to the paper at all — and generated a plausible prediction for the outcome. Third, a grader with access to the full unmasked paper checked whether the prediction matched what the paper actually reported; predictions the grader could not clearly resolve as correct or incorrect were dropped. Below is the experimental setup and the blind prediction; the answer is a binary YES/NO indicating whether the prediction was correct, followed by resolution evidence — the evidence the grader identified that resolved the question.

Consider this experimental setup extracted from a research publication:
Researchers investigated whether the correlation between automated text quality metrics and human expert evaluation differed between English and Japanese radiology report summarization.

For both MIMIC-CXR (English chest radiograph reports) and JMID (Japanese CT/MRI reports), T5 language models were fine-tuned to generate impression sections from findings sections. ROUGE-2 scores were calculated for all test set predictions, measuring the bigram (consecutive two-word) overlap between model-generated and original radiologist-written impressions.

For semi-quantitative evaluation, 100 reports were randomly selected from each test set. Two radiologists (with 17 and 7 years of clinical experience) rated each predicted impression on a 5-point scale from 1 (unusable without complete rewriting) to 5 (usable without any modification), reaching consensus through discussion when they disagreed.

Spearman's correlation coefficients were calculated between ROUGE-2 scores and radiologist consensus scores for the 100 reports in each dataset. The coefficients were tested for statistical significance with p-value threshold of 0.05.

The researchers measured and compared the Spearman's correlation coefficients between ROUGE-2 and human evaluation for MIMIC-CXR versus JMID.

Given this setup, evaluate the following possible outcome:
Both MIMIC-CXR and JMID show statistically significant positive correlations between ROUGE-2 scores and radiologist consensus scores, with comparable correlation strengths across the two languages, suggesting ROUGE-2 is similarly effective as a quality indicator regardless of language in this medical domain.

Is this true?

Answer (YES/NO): NO